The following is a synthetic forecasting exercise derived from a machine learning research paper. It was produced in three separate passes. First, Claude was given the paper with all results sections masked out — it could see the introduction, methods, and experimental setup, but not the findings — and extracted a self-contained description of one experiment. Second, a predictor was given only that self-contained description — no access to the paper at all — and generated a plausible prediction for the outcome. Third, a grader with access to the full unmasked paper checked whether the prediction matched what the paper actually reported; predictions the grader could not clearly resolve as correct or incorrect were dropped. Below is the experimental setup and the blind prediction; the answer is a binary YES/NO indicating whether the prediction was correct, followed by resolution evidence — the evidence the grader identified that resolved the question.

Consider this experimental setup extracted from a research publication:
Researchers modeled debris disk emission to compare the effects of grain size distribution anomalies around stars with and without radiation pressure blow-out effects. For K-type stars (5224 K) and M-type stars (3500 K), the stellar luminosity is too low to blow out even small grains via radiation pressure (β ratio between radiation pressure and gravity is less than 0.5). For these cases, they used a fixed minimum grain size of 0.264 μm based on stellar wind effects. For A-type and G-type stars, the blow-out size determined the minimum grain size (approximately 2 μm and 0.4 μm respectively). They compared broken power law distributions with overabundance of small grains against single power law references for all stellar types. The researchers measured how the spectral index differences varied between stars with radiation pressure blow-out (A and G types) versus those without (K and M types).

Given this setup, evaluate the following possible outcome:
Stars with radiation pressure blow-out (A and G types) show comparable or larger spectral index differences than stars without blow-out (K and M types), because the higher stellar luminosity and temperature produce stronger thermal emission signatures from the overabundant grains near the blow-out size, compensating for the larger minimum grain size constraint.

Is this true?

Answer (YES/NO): YES